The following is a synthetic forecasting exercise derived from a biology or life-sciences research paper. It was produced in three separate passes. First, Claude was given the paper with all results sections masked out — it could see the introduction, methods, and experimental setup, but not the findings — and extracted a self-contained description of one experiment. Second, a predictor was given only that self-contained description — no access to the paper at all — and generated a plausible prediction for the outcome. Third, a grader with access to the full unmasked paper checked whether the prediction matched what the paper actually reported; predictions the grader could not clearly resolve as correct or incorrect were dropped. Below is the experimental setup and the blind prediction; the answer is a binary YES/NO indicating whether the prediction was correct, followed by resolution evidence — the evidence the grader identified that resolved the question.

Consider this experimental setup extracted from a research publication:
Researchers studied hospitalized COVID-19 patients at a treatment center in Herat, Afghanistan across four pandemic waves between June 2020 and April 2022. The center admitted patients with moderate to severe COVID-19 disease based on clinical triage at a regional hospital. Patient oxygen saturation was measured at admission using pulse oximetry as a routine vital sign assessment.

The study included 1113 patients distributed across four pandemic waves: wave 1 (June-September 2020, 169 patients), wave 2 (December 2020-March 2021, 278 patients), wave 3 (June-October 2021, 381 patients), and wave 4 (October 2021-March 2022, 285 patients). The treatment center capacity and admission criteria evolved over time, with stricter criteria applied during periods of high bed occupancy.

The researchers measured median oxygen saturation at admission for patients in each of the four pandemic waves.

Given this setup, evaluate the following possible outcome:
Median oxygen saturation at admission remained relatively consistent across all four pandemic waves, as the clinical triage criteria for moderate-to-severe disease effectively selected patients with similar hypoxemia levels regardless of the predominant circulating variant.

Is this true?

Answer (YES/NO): NO